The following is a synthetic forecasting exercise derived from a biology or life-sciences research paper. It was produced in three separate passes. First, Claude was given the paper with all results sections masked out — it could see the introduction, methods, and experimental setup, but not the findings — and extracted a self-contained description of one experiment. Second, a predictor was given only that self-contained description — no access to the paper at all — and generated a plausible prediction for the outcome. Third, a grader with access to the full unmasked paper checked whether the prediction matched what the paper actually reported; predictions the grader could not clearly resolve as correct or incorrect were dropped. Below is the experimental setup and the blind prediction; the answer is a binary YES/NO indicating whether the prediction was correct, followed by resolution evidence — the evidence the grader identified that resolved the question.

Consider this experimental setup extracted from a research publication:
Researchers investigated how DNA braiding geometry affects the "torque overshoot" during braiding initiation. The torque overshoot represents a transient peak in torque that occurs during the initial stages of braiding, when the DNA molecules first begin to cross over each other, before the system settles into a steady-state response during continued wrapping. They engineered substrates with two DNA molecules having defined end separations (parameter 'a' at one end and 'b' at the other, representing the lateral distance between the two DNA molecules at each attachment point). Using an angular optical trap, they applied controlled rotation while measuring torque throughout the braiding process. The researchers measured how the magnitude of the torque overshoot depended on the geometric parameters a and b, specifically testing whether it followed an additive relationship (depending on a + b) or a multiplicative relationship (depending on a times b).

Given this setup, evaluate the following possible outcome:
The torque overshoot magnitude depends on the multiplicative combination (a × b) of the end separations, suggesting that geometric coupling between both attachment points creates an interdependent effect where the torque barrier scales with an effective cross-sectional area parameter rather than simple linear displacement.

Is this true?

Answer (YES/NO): YES